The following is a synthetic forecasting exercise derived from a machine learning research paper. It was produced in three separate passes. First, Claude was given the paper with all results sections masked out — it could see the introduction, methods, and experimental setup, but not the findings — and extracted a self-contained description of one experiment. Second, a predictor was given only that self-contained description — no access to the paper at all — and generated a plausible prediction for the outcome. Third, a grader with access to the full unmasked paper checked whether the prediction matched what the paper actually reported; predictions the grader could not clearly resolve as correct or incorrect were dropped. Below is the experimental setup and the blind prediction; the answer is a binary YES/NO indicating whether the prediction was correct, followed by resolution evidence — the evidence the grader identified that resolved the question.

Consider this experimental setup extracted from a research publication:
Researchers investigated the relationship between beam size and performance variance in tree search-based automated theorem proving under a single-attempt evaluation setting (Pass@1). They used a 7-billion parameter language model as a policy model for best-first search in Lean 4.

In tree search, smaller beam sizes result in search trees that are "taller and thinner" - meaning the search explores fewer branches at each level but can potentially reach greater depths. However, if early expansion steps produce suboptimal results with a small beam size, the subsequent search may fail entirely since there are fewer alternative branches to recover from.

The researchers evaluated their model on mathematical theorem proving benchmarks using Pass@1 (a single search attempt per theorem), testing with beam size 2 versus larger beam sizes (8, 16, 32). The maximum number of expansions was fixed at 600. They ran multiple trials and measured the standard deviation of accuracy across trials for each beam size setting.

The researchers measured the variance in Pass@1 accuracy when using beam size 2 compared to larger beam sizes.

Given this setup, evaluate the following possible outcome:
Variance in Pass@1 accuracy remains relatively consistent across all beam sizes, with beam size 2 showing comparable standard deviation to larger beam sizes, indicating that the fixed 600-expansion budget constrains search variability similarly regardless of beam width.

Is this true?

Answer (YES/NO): NO